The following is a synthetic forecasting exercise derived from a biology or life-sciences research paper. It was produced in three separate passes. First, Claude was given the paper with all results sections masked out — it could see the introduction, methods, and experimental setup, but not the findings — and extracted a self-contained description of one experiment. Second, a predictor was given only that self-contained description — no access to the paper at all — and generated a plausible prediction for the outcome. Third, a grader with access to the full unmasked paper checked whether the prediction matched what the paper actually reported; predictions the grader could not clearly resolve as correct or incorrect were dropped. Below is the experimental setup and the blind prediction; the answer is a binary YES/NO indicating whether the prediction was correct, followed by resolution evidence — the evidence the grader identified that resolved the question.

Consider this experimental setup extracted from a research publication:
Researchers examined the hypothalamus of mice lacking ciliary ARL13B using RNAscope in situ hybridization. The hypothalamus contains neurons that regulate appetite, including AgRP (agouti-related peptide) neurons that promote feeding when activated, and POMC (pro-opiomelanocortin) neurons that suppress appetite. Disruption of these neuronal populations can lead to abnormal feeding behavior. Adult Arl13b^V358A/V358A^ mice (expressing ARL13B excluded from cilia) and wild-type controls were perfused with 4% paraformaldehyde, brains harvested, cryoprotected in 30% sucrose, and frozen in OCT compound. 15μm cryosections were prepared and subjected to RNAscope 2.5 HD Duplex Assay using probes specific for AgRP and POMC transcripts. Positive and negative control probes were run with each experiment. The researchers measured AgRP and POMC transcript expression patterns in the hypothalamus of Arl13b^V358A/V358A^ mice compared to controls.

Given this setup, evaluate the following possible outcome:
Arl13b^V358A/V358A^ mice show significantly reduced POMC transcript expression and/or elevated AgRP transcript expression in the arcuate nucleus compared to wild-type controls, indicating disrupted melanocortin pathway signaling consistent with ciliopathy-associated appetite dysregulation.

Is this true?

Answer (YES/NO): NO